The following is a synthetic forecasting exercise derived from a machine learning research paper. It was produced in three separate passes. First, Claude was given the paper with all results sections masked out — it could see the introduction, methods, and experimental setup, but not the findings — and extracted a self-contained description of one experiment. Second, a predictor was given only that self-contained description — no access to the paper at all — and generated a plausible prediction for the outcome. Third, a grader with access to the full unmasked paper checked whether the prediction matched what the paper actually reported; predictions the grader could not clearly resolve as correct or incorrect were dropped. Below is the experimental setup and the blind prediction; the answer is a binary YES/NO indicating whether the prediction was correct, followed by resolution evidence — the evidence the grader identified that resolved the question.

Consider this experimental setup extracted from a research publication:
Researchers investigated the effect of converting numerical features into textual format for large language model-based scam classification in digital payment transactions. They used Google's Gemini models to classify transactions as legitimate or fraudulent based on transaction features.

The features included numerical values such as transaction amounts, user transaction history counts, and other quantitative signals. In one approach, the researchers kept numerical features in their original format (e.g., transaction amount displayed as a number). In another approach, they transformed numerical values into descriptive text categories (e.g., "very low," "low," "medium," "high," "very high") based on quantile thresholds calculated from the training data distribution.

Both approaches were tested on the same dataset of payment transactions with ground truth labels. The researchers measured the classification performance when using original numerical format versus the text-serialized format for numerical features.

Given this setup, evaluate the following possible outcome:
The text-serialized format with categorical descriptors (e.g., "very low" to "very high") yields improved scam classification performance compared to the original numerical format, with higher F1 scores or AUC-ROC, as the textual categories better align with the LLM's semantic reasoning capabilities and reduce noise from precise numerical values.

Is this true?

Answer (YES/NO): YES